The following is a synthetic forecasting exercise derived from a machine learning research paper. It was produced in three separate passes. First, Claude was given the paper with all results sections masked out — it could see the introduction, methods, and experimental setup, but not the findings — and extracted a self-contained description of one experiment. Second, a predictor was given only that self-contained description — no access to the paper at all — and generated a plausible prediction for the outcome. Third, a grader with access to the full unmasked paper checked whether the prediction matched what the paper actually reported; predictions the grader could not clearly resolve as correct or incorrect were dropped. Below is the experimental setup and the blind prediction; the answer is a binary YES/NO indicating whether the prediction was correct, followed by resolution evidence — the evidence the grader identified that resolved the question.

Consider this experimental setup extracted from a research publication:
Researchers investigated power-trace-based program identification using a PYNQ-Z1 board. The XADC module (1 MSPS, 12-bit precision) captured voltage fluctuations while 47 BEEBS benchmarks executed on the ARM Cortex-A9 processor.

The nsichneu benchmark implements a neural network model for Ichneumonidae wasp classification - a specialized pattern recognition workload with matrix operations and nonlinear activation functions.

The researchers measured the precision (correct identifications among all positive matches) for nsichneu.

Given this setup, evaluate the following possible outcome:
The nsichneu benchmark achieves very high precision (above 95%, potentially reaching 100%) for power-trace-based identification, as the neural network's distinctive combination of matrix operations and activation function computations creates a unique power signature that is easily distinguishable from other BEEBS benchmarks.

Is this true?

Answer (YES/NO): YES